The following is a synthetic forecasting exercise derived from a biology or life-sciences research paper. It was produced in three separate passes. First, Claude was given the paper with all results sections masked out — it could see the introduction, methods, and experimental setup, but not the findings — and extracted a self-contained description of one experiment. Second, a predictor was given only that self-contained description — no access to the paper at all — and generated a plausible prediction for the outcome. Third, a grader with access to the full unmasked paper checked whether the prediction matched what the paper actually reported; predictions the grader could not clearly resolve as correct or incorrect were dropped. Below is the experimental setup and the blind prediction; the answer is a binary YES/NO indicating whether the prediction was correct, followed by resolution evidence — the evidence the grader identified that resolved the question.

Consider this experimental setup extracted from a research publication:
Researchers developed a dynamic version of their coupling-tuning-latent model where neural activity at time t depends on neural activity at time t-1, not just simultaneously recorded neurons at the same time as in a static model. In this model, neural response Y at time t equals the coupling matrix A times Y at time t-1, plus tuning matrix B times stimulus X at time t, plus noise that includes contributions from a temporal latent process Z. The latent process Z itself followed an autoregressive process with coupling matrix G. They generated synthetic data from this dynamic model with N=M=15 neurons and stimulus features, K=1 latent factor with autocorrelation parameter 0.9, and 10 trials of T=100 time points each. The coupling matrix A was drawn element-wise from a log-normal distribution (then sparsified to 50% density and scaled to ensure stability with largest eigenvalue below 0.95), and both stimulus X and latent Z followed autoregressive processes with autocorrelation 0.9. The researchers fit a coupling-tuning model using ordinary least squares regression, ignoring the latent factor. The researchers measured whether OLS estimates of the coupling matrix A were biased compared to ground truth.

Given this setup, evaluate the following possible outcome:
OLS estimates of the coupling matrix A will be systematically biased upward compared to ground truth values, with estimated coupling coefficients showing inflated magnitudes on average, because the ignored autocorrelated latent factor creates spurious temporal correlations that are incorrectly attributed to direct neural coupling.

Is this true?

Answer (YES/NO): YES